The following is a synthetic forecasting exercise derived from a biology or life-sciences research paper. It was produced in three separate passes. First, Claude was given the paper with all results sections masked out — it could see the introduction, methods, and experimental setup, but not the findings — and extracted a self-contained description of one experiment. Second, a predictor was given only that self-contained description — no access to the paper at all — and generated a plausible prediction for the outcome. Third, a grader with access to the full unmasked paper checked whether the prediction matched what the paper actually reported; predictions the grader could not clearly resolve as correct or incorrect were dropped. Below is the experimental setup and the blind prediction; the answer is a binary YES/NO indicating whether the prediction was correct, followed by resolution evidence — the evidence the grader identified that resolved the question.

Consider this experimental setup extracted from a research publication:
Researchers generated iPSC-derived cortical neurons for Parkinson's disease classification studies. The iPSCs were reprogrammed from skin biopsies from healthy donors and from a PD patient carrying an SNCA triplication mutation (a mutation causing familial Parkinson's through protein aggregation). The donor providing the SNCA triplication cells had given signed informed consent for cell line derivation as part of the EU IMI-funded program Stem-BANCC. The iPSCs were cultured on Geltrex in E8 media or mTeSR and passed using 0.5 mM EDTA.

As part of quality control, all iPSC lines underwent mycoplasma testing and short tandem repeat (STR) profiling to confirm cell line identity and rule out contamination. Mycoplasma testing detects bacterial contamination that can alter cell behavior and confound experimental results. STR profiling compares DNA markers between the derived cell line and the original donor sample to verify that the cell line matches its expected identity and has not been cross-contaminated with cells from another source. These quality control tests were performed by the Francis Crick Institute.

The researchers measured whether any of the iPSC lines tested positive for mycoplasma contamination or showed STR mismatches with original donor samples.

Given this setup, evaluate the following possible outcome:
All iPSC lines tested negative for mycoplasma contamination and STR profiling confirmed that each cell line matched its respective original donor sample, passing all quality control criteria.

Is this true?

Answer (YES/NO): YES